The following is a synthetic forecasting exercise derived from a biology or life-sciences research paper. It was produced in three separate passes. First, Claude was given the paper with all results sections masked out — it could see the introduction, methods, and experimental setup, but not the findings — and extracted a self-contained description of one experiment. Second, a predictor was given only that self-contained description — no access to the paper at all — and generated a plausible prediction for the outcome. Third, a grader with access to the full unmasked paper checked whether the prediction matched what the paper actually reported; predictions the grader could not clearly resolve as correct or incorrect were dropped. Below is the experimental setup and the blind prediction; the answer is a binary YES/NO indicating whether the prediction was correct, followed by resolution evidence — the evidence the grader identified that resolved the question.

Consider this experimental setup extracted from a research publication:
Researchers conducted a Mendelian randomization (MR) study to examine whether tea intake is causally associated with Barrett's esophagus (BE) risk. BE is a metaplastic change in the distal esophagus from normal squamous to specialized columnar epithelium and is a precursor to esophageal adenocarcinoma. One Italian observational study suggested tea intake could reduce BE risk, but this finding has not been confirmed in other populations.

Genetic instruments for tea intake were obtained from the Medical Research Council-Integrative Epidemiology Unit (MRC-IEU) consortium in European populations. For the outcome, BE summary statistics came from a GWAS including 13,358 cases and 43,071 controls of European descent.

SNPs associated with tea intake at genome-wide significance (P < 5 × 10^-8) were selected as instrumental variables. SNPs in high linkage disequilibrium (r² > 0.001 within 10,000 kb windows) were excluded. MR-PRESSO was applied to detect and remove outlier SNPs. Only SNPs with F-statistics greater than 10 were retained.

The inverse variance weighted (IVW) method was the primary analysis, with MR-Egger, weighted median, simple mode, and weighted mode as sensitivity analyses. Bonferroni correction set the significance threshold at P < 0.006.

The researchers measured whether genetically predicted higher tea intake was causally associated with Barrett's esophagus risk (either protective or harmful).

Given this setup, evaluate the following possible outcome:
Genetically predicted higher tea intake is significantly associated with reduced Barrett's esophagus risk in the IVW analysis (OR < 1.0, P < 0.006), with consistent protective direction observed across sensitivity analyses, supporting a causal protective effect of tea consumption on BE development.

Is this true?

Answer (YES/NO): NO